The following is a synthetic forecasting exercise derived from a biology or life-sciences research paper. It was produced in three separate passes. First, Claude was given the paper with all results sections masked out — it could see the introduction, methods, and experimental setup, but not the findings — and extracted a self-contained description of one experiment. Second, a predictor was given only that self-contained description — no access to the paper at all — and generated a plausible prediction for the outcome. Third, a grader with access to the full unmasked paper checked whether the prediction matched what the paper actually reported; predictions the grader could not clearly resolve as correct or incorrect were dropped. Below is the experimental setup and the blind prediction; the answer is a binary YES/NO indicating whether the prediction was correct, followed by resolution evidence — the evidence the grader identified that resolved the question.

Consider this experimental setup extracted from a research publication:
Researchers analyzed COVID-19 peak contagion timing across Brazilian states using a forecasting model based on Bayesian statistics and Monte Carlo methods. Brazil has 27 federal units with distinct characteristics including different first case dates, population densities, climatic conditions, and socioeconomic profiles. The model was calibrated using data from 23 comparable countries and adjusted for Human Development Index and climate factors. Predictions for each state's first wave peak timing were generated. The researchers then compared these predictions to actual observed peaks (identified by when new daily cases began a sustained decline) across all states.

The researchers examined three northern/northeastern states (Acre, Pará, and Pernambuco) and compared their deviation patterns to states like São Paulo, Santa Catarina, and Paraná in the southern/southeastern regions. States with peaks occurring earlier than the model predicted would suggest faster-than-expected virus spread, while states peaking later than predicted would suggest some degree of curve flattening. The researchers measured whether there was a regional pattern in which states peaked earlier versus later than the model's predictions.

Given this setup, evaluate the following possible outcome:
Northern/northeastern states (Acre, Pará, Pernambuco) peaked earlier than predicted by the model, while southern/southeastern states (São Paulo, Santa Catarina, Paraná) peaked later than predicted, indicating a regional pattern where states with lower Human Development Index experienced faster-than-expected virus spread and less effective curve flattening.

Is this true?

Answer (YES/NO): NO